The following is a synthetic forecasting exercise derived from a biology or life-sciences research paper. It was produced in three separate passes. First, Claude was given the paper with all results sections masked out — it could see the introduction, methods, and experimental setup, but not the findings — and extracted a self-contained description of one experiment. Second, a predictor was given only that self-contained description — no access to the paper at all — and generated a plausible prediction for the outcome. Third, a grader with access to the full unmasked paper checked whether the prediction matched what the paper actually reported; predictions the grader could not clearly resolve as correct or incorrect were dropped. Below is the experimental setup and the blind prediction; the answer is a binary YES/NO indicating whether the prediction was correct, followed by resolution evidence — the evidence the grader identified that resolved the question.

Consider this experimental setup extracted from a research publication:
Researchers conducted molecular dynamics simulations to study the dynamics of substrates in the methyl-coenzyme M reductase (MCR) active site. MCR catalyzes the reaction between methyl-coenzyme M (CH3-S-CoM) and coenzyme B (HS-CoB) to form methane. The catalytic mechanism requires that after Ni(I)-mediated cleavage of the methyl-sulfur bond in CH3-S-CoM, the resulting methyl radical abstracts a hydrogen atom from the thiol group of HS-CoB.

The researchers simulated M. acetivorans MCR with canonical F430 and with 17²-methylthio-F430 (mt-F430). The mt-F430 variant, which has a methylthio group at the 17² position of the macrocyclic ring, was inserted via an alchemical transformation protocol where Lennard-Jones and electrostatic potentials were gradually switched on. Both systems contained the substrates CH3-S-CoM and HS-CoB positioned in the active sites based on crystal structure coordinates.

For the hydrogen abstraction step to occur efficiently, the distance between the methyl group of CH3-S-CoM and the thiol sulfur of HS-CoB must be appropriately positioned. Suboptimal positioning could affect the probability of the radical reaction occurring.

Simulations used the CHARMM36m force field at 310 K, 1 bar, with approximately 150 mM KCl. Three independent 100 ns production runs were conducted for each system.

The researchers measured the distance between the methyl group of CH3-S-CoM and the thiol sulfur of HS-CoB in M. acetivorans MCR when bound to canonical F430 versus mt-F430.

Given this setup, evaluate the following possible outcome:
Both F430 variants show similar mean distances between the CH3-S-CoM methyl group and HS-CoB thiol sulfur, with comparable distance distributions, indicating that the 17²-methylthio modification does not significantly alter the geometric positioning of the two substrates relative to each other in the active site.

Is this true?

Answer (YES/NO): NO